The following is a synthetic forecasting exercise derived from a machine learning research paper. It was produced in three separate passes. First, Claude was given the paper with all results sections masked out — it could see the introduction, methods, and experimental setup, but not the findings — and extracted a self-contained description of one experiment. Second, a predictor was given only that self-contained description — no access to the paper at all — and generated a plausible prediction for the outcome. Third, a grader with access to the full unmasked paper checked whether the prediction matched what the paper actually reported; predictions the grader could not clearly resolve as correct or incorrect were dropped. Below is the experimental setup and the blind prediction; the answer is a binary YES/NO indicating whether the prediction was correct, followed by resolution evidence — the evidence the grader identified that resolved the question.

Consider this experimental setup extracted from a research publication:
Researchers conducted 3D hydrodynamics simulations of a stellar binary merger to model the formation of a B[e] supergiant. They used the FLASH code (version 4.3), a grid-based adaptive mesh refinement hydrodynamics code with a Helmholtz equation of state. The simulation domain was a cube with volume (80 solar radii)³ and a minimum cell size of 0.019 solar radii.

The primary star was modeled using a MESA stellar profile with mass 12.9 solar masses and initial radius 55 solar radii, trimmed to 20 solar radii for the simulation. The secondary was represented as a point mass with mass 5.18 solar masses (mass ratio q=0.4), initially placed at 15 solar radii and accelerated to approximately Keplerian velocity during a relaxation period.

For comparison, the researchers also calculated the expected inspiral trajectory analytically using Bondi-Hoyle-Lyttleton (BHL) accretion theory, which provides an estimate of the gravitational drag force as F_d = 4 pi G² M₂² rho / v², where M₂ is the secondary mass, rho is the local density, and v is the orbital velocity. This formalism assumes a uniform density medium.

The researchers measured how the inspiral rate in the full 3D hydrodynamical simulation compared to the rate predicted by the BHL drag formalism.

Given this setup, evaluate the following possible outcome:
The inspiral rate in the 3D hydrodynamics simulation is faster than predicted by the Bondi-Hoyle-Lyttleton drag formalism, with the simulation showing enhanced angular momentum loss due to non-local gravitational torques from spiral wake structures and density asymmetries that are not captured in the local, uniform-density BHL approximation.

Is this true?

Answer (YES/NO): NO